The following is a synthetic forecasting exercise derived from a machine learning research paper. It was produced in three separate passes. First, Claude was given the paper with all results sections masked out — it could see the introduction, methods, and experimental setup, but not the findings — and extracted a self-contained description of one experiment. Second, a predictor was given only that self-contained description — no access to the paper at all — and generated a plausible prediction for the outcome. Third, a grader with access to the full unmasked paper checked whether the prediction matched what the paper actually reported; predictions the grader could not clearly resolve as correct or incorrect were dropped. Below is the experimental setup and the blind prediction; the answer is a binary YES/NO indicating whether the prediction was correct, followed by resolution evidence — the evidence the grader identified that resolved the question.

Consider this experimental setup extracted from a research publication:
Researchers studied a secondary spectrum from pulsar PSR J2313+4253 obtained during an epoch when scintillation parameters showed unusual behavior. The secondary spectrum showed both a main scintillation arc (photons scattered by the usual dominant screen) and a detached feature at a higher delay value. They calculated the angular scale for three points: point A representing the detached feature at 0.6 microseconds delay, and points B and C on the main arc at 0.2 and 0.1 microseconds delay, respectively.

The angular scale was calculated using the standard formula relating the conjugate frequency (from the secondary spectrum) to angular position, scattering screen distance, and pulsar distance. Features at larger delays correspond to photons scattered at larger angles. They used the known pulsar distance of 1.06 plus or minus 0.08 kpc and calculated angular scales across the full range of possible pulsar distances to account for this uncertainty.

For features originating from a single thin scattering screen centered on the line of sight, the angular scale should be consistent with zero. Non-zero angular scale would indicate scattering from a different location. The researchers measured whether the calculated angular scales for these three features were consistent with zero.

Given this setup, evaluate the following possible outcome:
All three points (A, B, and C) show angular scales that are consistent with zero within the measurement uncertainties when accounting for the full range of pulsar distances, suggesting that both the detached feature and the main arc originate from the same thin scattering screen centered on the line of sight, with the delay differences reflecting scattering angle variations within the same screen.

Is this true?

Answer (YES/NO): NO